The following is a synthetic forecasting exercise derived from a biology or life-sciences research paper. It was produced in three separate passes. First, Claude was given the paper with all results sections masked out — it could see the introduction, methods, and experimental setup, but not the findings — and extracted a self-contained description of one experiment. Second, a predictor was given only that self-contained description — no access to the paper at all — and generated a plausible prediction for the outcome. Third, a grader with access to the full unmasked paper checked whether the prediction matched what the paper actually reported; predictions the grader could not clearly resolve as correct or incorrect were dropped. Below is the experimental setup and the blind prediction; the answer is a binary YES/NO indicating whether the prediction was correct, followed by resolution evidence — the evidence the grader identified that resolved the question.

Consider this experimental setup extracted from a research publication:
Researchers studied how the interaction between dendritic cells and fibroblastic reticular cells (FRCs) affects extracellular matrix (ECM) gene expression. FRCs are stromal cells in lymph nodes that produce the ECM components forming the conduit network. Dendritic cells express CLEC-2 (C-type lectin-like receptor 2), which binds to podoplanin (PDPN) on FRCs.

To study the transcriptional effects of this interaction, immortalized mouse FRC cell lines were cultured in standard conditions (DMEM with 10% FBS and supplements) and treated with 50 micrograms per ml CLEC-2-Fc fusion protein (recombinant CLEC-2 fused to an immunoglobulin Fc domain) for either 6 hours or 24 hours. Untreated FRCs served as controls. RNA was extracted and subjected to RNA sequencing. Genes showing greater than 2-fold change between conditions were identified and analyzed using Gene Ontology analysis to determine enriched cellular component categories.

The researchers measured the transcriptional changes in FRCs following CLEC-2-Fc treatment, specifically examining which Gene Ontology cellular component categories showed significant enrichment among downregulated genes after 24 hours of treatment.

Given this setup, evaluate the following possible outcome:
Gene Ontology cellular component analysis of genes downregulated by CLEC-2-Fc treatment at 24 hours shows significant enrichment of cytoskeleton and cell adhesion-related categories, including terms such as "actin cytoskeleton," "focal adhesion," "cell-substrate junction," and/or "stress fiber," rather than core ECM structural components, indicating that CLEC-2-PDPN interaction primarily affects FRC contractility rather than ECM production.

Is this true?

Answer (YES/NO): NO